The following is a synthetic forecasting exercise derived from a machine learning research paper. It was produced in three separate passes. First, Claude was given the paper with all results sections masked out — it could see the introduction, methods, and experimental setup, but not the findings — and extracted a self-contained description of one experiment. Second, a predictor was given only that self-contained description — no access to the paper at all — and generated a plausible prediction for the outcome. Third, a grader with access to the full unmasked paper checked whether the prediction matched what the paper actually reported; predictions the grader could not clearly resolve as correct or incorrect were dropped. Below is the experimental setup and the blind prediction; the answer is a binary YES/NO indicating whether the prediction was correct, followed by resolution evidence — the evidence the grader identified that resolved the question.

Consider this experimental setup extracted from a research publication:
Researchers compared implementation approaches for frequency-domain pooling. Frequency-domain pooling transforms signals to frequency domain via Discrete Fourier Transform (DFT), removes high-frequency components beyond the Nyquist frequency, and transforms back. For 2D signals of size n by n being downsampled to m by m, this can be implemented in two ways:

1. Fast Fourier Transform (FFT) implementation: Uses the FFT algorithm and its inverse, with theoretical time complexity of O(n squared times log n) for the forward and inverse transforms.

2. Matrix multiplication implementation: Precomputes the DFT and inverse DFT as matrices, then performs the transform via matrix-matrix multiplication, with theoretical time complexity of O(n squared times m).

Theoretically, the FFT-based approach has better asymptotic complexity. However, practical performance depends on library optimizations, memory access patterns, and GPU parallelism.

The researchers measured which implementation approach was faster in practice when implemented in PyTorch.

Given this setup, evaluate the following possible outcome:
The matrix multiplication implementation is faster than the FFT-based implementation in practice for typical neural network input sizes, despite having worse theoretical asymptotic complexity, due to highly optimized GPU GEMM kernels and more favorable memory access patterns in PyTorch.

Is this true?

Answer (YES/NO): YES